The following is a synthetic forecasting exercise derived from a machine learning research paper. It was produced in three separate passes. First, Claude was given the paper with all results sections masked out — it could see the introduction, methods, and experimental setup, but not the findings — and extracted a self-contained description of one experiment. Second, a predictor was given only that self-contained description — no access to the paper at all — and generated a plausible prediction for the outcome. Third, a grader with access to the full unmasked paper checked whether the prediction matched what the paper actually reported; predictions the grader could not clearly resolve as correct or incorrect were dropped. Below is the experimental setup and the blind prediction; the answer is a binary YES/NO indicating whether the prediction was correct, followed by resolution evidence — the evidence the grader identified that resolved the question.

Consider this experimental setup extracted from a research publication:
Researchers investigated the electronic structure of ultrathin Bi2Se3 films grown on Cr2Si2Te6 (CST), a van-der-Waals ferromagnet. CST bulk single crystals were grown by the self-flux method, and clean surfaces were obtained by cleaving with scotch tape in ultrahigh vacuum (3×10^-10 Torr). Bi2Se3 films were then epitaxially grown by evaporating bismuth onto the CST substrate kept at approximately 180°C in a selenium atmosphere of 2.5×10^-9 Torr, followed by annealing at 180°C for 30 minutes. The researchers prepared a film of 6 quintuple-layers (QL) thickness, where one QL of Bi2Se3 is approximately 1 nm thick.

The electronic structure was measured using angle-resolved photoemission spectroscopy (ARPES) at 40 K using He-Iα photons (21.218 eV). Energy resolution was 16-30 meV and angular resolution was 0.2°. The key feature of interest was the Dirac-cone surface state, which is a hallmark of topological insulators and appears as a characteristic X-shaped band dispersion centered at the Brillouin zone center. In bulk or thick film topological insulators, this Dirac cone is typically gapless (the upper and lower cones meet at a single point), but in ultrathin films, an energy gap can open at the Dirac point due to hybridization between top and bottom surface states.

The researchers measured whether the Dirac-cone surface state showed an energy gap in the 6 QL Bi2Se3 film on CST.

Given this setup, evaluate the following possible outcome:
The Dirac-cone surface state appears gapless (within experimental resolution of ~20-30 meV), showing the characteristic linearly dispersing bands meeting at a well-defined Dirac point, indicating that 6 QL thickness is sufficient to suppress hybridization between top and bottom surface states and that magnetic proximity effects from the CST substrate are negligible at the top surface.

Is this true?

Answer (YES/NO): YES